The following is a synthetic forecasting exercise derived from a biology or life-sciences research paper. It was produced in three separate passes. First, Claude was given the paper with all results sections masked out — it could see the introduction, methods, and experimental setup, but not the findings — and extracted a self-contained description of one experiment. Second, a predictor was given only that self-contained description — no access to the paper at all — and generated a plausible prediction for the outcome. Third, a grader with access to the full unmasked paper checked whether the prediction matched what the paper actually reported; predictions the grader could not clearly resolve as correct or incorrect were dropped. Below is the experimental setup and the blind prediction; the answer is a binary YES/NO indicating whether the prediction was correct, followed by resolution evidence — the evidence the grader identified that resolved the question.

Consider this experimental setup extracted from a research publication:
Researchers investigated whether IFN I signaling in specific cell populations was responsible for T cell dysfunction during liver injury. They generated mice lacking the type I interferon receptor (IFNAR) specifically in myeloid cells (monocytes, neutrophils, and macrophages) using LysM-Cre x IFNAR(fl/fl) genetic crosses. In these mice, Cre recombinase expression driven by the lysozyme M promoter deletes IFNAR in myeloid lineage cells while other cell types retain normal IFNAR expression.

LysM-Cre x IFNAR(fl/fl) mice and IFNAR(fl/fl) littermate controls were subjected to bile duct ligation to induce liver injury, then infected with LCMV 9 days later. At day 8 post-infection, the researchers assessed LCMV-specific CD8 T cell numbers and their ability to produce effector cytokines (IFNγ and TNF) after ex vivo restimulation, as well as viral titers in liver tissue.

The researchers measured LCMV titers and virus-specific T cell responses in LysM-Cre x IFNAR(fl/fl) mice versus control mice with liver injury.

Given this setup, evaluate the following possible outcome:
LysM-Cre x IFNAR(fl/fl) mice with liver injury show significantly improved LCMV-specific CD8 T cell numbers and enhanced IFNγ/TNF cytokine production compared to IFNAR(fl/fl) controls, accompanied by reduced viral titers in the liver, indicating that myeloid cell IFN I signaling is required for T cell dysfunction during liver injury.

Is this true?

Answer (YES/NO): YES